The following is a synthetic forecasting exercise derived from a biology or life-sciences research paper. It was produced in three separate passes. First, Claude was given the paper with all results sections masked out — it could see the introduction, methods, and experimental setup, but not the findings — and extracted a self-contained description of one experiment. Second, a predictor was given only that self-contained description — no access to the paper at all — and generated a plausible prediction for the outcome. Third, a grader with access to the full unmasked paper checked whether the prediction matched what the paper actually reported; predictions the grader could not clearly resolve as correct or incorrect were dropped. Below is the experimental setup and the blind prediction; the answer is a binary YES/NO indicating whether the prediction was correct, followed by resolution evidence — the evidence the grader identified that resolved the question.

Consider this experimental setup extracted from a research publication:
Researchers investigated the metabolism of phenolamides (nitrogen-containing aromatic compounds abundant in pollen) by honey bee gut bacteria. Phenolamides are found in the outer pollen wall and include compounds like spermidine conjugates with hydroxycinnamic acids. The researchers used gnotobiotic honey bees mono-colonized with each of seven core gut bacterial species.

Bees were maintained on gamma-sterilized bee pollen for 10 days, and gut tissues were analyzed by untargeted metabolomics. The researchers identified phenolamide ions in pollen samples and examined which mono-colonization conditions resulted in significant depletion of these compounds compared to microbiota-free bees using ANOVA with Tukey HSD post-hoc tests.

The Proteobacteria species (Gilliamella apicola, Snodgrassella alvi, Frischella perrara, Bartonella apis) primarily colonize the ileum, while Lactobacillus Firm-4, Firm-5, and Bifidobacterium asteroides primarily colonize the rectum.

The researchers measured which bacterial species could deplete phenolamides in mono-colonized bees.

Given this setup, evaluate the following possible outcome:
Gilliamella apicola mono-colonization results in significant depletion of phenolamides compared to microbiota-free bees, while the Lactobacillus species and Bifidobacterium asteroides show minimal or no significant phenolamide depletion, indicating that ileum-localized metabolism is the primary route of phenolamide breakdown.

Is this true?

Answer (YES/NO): NO